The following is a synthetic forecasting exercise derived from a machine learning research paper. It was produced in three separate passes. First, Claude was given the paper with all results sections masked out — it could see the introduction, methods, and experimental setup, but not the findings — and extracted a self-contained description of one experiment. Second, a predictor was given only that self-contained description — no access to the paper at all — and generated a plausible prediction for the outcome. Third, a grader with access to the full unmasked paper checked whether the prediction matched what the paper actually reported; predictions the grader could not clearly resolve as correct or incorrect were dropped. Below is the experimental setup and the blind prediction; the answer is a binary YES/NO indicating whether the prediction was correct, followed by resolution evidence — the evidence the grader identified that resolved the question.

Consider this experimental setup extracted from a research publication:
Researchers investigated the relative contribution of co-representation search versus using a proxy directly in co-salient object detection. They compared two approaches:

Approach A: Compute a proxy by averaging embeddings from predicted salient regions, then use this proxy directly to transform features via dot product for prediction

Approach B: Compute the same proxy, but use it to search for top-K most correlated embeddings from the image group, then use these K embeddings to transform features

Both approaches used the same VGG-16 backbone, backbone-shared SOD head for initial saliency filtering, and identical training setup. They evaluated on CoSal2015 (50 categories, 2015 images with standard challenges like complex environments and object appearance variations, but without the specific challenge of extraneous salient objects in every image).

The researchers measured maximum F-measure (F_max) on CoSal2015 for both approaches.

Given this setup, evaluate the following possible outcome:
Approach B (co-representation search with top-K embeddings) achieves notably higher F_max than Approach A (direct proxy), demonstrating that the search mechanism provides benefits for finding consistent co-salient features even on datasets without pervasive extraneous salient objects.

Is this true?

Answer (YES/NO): YES